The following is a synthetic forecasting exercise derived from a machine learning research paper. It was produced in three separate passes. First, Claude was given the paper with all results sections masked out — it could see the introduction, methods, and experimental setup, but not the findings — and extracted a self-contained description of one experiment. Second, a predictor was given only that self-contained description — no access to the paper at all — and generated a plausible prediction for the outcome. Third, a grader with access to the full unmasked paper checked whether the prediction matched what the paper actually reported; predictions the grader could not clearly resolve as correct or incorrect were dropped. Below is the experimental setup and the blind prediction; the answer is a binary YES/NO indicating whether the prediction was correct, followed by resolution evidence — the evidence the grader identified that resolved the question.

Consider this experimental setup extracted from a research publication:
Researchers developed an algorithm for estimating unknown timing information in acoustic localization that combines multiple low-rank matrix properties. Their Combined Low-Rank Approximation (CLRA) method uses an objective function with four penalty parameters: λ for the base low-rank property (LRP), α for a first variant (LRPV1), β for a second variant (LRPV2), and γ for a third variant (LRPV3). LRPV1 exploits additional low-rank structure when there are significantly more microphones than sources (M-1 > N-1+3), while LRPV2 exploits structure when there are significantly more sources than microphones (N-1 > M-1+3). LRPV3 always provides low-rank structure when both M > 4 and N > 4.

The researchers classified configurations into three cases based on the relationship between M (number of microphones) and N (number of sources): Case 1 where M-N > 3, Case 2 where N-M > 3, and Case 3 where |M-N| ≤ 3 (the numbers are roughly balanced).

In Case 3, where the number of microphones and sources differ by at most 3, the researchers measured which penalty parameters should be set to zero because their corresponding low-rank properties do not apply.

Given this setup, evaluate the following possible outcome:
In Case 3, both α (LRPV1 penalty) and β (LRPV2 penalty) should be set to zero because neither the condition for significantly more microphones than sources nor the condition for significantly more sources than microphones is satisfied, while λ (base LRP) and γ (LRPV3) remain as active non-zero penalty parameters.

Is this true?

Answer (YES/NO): YES